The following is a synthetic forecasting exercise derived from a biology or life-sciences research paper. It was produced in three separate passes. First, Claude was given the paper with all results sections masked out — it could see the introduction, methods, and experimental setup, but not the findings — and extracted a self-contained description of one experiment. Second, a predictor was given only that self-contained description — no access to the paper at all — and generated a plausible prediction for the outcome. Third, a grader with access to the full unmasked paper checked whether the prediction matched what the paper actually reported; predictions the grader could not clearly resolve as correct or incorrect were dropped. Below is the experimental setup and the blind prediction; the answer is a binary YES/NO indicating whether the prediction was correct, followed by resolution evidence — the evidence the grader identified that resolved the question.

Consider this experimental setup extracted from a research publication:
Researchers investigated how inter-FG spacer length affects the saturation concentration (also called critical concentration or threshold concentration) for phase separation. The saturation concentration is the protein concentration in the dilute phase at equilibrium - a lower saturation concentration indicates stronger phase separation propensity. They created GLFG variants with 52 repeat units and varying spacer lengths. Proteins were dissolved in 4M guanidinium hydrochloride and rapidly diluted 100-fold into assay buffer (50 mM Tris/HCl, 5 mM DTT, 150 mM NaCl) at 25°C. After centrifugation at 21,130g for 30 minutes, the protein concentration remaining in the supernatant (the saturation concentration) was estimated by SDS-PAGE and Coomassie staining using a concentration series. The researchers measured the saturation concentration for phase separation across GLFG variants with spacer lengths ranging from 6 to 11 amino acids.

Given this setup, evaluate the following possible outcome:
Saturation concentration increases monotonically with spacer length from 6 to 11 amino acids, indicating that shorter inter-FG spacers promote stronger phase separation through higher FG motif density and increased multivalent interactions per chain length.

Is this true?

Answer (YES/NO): YES